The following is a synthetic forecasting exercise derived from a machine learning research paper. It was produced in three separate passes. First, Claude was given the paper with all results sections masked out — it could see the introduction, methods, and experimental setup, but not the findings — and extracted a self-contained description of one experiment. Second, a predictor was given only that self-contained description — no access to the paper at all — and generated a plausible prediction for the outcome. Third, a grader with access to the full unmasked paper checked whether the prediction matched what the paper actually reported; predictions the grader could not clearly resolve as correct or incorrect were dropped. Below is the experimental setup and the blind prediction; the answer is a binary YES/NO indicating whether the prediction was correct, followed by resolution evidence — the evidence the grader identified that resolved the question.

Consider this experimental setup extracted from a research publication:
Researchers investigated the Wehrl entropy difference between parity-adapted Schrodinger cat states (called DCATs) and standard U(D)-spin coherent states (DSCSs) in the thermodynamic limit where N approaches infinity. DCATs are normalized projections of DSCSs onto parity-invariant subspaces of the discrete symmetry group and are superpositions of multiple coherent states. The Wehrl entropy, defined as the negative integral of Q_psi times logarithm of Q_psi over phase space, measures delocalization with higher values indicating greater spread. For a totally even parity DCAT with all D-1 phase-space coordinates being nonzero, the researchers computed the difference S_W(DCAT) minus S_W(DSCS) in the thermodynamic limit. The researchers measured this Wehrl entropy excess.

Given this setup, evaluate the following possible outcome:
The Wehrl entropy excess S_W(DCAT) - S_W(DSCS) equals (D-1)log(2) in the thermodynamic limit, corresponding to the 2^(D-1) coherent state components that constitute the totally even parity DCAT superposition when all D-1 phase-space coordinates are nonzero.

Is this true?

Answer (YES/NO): YES